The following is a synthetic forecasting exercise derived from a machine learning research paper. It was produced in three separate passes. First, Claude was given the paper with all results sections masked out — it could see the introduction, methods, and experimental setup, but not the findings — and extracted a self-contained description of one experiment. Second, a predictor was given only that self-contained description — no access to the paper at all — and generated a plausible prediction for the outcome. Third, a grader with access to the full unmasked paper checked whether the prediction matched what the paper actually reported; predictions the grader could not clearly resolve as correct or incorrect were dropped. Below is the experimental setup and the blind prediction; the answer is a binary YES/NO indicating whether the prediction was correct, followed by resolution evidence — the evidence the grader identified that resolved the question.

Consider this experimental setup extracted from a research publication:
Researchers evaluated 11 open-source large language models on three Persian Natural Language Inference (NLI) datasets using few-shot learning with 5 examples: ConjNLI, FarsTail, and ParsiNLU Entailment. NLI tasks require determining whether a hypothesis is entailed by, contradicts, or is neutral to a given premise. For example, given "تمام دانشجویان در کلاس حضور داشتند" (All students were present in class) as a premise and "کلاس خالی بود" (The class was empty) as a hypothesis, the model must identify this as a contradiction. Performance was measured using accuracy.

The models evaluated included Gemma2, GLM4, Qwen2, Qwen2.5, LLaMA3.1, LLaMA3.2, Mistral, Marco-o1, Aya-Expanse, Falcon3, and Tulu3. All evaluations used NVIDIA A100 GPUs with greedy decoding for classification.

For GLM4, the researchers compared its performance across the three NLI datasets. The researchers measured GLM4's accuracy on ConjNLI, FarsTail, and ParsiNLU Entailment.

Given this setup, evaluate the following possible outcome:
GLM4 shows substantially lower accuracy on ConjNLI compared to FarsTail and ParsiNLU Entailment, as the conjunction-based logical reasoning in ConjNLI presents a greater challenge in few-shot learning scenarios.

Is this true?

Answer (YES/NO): NO